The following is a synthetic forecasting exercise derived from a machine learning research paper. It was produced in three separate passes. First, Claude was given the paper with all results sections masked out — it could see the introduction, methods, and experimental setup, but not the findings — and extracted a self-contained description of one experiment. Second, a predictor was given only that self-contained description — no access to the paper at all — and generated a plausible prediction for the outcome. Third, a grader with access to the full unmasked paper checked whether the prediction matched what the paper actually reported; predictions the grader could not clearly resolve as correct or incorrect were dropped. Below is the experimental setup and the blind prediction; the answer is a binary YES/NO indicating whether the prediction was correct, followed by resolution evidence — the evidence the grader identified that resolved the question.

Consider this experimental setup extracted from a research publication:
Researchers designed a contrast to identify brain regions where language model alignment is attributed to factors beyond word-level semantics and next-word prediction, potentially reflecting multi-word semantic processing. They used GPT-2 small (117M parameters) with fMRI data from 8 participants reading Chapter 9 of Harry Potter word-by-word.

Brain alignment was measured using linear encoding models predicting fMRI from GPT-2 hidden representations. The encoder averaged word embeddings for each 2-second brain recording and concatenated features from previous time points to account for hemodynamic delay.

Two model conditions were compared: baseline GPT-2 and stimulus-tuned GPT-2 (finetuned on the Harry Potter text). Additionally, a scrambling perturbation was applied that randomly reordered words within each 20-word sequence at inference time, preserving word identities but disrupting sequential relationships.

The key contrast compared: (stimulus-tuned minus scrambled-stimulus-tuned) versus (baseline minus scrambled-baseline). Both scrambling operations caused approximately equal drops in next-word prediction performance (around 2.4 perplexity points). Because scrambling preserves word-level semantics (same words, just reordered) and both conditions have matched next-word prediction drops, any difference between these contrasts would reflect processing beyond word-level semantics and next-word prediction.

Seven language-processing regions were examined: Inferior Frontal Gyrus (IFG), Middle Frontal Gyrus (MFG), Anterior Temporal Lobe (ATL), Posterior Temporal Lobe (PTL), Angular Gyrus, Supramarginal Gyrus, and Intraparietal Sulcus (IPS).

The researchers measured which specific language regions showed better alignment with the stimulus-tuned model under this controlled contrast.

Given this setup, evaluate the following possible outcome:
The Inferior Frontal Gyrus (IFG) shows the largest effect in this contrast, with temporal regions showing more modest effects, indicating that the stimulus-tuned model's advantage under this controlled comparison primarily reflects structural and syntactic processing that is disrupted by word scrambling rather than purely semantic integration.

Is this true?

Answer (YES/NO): NO